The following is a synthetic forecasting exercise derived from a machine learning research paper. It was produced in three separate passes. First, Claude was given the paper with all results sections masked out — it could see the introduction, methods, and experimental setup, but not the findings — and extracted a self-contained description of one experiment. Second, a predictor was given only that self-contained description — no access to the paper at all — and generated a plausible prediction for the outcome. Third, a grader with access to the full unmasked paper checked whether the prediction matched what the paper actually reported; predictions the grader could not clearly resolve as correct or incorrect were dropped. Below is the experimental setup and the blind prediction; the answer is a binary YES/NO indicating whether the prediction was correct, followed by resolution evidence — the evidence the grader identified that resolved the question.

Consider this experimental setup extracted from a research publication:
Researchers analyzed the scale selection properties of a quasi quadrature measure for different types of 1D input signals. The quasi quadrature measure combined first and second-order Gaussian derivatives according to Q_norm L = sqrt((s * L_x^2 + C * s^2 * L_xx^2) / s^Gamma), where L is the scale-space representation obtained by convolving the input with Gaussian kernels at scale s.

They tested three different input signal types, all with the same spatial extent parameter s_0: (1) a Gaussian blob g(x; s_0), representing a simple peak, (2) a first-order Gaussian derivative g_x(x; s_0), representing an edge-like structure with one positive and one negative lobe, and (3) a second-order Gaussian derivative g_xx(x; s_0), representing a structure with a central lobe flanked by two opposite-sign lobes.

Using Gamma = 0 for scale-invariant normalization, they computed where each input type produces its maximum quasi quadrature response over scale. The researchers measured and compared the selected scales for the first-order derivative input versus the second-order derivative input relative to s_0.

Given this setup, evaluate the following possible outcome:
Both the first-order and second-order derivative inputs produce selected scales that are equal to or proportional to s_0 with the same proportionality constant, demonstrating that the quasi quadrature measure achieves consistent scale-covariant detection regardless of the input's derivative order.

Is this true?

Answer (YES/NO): NO